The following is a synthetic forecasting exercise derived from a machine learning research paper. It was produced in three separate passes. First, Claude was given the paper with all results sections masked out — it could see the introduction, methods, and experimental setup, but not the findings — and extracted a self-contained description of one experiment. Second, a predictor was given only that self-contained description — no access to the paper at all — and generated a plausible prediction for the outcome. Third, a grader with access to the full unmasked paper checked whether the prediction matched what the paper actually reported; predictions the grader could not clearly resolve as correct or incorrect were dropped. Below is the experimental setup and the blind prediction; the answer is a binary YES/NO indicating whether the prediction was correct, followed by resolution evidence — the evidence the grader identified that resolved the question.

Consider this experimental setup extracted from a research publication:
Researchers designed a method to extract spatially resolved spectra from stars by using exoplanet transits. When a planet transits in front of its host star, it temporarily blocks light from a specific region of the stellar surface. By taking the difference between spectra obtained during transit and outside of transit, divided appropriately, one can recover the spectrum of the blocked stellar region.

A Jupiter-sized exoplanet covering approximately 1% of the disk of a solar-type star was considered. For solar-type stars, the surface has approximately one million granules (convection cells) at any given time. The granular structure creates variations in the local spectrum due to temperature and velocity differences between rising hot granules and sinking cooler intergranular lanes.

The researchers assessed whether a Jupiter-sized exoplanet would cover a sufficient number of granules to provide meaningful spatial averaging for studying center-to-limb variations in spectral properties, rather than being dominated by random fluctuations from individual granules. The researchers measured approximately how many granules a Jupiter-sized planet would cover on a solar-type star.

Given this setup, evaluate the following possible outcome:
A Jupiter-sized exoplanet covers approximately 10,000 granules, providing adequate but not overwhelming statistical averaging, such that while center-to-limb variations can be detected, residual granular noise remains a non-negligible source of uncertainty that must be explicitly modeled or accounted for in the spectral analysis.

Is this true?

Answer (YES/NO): NO